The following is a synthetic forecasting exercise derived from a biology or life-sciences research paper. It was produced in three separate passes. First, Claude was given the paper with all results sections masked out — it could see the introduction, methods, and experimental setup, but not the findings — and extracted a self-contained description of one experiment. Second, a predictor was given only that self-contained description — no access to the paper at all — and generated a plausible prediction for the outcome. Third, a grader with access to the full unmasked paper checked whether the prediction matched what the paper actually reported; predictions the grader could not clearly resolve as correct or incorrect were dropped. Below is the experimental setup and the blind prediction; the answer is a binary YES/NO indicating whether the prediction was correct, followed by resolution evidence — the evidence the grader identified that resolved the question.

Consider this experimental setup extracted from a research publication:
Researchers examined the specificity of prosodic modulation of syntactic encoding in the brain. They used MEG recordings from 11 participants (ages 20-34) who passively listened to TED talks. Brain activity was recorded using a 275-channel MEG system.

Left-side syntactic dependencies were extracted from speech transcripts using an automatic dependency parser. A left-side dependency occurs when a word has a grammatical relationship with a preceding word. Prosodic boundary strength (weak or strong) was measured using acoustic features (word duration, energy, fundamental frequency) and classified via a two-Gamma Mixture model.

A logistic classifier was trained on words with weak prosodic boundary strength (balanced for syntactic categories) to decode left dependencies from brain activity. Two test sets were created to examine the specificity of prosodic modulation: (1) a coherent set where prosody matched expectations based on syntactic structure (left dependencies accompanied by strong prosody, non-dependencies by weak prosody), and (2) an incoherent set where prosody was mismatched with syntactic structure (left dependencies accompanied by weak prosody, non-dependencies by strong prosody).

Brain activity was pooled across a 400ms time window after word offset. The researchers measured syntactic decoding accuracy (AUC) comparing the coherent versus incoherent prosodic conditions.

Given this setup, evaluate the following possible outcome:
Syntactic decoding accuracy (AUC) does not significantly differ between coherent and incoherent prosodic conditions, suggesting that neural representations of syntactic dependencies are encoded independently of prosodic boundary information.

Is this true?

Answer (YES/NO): NO